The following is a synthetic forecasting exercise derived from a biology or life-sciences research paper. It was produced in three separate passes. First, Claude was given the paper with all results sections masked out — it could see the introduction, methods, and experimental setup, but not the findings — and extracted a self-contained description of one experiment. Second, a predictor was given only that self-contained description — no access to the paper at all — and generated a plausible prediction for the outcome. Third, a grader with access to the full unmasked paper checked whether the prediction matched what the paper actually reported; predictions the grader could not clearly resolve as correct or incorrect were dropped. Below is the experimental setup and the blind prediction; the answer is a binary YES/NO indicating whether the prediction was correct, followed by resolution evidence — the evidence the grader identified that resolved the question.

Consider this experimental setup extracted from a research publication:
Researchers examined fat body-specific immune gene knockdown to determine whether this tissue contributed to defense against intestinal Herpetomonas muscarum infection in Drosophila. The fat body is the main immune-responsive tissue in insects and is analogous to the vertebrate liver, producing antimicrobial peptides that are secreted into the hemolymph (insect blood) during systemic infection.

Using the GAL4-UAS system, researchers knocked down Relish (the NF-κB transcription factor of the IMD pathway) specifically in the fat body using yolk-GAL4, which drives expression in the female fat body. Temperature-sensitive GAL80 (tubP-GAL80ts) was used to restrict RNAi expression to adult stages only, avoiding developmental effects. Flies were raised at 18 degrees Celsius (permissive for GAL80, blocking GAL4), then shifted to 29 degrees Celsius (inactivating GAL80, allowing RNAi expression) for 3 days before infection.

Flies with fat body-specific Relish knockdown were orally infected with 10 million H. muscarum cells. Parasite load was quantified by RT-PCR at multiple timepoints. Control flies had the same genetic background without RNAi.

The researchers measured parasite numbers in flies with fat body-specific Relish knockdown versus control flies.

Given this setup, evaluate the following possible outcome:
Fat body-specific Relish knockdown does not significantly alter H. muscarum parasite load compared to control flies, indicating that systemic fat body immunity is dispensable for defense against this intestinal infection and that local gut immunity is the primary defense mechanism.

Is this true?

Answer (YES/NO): YES